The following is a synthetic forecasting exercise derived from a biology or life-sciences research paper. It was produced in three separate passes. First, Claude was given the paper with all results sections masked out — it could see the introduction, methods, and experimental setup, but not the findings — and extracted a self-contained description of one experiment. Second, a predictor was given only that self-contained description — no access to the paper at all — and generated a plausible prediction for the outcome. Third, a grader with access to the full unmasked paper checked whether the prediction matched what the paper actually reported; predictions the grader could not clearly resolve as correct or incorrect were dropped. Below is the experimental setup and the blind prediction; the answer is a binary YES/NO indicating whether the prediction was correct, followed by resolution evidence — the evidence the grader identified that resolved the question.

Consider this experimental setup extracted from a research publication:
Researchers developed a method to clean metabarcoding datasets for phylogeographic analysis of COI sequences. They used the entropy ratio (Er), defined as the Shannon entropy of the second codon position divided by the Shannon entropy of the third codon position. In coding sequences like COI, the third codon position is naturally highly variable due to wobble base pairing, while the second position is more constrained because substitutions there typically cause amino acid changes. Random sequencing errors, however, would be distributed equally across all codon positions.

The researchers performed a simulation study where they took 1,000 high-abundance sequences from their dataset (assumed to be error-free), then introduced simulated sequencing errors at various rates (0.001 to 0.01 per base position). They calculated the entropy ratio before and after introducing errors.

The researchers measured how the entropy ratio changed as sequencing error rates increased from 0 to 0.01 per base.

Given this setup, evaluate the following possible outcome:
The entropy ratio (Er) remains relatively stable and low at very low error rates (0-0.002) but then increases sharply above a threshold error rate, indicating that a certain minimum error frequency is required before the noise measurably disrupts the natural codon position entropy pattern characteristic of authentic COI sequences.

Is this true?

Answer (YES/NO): NO